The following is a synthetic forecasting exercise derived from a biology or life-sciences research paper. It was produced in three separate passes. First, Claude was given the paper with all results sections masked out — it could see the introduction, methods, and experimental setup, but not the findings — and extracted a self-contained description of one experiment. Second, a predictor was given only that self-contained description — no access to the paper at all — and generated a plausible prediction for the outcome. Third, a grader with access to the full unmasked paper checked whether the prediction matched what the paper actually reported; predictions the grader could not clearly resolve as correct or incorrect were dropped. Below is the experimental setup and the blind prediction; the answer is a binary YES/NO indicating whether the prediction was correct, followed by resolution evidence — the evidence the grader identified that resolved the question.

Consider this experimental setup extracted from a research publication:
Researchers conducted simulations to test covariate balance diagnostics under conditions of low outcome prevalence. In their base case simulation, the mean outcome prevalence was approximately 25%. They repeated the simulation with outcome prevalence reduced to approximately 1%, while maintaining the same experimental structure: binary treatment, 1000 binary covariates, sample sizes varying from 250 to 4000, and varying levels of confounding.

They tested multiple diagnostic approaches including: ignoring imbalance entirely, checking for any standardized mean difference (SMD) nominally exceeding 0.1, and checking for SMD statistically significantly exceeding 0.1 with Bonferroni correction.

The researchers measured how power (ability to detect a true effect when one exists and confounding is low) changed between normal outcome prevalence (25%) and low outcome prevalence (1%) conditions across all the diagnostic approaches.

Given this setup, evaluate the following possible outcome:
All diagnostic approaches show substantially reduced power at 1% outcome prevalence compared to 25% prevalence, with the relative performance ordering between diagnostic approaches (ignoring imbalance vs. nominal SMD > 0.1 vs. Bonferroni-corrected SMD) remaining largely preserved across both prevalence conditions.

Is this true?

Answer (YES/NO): NO